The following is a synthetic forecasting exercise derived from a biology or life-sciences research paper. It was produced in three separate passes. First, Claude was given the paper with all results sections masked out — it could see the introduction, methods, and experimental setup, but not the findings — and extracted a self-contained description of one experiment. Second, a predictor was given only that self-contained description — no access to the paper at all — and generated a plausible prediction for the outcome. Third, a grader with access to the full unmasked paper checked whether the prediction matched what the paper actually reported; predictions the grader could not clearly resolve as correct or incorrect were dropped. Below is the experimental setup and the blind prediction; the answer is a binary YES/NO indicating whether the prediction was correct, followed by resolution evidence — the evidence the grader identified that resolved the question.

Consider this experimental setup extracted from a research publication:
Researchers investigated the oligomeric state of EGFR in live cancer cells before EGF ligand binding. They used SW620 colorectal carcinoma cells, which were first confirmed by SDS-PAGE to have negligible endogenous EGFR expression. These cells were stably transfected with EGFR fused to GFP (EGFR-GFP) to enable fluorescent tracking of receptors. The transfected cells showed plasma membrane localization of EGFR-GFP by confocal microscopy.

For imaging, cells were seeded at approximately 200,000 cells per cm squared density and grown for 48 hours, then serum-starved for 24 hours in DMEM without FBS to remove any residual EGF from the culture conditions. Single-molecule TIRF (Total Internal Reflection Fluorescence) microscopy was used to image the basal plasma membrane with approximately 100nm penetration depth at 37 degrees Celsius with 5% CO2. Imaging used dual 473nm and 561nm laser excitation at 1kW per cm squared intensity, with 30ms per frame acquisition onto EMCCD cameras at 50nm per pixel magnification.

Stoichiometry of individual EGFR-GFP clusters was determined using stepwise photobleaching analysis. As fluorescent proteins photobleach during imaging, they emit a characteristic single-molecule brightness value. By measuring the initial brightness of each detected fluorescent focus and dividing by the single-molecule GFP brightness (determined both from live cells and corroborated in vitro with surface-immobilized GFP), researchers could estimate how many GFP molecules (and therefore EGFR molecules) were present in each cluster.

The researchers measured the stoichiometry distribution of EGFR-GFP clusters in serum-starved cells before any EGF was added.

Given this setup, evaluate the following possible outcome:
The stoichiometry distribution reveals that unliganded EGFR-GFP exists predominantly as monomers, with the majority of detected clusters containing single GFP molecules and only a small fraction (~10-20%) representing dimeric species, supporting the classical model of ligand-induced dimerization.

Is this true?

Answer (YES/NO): NO